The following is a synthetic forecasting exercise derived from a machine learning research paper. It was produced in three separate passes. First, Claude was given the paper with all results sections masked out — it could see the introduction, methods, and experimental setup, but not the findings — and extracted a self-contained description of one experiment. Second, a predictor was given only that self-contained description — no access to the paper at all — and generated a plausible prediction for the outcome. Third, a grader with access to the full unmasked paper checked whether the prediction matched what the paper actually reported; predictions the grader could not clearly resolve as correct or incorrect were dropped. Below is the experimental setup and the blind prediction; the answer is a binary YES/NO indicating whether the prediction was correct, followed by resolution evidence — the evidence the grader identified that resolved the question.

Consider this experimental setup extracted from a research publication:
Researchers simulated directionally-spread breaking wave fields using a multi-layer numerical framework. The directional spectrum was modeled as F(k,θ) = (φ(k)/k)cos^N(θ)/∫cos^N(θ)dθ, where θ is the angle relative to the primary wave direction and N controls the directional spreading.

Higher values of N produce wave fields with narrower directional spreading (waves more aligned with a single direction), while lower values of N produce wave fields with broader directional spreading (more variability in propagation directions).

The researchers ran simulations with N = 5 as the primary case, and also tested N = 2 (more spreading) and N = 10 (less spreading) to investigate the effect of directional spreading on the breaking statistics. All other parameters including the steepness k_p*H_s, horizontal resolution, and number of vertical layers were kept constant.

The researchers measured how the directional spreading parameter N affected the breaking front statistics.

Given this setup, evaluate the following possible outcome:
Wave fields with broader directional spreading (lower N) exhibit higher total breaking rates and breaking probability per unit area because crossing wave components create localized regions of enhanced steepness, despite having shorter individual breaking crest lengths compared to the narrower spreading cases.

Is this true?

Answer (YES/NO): NO